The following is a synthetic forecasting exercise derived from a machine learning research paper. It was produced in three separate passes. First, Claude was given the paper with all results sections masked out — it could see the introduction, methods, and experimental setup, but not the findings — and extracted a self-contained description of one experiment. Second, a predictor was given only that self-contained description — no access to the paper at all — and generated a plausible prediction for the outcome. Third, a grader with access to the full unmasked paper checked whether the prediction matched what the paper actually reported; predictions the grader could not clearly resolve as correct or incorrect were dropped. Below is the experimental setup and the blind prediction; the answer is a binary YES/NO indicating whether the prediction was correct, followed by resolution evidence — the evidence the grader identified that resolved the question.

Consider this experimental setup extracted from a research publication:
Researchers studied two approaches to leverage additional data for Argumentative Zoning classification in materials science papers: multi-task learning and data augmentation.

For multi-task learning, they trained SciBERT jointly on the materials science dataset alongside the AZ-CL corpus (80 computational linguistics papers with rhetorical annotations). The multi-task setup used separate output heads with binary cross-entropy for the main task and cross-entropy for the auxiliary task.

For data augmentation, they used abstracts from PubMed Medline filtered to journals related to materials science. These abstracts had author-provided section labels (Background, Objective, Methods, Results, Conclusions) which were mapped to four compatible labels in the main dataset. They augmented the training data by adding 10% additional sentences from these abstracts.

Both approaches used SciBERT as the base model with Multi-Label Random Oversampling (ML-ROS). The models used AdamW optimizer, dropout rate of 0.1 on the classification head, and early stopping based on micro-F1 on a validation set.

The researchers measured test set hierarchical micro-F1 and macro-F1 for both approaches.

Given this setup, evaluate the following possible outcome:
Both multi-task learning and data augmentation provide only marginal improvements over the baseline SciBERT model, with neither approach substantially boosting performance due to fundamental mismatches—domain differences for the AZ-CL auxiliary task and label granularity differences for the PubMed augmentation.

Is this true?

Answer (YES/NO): NO